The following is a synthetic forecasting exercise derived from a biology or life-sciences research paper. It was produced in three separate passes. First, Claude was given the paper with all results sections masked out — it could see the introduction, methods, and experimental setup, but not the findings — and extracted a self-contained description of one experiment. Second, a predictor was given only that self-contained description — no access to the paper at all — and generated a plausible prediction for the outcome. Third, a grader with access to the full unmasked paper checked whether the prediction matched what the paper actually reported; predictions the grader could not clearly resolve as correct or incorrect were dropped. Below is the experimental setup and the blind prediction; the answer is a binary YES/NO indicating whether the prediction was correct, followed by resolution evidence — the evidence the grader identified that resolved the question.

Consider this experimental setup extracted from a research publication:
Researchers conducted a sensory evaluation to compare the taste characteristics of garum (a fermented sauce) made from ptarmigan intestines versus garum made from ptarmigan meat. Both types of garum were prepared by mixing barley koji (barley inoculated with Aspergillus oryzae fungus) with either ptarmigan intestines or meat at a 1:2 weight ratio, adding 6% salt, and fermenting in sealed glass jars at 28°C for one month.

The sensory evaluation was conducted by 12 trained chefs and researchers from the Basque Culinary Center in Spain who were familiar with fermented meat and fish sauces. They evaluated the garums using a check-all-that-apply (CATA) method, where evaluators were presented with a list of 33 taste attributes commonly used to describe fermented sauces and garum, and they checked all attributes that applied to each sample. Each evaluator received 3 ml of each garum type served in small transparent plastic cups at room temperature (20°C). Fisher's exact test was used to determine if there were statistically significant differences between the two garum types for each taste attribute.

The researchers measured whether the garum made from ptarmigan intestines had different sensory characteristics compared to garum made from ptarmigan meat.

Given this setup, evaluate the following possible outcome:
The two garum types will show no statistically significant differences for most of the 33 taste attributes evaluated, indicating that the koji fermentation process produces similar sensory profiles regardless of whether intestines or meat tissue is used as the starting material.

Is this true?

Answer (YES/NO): YES